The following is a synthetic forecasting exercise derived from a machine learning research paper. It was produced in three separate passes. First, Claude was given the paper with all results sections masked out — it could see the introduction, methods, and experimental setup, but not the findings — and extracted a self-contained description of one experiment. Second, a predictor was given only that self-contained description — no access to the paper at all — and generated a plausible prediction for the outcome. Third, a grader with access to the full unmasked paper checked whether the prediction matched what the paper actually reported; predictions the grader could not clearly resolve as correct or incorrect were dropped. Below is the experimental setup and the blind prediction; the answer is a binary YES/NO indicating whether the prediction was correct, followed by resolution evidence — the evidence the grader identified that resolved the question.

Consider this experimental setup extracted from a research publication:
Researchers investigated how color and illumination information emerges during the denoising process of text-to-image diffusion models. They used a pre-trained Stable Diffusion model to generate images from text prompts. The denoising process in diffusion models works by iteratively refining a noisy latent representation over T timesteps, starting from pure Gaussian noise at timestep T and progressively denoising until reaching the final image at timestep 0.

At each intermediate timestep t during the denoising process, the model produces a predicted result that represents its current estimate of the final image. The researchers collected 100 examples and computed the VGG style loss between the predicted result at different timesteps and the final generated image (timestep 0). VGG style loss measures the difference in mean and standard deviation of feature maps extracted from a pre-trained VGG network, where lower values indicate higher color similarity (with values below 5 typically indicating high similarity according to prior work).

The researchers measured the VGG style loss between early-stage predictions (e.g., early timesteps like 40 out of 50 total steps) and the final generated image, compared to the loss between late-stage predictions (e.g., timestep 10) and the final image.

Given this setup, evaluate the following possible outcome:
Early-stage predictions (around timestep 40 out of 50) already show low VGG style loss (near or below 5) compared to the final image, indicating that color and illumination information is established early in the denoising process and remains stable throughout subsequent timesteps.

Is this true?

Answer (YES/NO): YES